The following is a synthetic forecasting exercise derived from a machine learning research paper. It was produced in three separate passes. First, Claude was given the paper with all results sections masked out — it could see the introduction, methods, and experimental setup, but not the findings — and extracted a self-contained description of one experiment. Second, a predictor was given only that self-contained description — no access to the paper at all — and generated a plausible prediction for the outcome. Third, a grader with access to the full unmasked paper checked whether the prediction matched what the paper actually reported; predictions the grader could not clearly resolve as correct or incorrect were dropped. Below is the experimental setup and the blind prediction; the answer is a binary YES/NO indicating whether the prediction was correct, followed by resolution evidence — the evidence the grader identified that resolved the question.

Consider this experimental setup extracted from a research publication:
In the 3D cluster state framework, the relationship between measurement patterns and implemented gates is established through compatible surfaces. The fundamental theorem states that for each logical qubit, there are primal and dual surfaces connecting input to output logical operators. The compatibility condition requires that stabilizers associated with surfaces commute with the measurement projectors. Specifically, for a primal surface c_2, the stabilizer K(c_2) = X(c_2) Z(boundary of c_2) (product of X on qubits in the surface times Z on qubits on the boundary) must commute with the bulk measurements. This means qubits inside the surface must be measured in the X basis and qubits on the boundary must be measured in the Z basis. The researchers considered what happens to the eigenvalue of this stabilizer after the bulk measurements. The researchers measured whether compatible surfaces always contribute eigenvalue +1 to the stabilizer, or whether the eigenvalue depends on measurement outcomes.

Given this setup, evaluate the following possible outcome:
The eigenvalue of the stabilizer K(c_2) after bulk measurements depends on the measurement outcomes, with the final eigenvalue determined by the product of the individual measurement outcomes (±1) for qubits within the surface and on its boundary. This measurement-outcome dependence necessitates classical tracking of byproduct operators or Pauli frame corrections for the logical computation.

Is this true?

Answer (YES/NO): YES